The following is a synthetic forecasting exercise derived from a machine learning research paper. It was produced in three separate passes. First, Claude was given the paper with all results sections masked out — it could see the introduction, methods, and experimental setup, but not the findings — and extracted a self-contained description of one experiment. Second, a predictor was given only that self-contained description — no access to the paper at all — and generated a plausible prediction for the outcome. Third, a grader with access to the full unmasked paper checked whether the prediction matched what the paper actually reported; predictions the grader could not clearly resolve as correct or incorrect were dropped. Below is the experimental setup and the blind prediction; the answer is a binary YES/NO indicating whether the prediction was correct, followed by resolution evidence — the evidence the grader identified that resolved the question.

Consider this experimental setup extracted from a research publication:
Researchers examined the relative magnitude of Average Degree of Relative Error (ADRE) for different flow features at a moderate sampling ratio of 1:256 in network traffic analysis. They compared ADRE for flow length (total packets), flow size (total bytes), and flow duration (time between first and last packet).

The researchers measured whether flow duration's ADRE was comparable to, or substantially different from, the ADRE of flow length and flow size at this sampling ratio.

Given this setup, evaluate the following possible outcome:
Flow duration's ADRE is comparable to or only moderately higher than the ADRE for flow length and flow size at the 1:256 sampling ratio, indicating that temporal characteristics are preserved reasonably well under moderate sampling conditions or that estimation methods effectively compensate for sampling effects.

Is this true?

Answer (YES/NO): NO